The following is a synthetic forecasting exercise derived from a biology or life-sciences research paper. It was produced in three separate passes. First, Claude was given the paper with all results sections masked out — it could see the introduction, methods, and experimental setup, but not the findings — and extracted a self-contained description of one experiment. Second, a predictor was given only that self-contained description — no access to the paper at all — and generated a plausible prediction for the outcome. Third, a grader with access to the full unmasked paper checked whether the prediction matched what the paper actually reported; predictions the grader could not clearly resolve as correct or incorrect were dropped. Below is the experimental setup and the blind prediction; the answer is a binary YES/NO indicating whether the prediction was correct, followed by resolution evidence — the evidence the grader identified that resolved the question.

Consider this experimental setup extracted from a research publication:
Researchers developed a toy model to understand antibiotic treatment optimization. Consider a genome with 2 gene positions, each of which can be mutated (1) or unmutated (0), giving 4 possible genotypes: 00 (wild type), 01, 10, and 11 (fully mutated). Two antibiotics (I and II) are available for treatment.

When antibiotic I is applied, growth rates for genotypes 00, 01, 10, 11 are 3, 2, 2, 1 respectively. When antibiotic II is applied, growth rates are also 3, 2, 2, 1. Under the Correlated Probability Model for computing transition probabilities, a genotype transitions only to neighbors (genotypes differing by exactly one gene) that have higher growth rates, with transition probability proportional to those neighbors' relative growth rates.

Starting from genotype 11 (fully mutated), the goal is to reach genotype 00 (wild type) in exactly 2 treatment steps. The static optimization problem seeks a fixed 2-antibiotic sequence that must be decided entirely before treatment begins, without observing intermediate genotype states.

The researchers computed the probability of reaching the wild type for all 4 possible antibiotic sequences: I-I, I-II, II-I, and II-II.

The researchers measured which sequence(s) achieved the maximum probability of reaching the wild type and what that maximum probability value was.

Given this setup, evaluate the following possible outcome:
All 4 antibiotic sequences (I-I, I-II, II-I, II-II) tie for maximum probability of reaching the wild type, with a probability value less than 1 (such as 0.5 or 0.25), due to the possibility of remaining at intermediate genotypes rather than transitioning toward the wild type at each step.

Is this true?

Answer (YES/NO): NO